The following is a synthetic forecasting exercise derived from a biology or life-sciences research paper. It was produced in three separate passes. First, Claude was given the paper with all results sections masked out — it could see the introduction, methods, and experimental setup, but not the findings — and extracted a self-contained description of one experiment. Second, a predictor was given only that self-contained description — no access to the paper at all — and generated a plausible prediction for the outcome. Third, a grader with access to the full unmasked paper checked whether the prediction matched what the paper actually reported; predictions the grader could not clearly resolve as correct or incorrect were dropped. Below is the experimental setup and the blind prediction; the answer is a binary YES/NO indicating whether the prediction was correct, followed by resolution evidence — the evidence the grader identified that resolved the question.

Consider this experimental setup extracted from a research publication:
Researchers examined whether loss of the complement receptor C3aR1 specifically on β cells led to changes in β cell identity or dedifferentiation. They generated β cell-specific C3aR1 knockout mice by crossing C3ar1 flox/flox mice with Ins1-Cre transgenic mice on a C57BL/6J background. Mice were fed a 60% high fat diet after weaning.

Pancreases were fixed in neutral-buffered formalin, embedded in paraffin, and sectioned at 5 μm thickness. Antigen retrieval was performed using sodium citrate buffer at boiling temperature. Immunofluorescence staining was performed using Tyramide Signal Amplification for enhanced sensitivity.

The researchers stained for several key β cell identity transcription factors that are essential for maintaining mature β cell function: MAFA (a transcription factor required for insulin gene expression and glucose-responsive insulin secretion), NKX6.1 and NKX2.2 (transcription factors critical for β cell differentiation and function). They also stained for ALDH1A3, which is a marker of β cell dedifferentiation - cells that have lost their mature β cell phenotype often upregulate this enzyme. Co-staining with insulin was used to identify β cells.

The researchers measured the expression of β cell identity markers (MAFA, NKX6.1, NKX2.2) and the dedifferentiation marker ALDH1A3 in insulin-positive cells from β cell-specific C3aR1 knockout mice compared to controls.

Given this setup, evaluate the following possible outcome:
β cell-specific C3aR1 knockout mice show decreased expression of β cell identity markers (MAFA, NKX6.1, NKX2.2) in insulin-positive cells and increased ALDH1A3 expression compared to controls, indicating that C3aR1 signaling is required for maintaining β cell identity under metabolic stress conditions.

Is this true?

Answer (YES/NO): NO